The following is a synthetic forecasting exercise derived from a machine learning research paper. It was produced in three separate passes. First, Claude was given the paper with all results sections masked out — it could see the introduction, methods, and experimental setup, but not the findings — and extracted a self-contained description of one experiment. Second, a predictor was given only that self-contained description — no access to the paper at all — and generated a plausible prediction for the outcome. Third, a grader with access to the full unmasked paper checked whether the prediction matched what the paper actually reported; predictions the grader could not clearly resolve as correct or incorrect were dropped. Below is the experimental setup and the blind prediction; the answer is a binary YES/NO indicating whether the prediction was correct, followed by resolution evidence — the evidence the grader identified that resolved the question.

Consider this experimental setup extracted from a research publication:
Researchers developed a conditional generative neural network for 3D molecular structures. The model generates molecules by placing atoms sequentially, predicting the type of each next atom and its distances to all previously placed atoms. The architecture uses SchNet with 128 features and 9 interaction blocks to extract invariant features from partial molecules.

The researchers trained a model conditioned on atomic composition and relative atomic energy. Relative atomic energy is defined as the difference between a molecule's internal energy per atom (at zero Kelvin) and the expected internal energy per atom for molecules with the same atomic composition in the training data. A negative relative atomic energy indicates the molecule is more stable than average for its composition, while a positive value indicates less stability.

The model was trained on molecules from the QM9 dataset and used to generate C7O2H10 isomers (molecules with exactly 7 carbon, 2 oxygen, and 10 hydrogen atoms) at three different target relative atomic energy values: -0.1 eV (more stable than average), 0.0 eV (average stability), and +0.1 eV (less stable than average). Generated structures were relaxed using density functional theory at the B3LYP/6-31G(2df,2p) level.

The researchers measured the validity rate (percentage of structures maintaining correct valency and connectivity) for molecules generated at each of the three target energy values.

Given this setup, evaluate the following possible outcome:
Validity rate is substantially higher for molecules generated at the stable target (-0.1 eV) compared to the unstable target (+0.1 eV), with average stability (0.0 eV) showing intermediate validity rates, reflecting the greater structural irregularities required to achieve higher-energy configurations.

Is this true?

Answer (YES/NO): NO